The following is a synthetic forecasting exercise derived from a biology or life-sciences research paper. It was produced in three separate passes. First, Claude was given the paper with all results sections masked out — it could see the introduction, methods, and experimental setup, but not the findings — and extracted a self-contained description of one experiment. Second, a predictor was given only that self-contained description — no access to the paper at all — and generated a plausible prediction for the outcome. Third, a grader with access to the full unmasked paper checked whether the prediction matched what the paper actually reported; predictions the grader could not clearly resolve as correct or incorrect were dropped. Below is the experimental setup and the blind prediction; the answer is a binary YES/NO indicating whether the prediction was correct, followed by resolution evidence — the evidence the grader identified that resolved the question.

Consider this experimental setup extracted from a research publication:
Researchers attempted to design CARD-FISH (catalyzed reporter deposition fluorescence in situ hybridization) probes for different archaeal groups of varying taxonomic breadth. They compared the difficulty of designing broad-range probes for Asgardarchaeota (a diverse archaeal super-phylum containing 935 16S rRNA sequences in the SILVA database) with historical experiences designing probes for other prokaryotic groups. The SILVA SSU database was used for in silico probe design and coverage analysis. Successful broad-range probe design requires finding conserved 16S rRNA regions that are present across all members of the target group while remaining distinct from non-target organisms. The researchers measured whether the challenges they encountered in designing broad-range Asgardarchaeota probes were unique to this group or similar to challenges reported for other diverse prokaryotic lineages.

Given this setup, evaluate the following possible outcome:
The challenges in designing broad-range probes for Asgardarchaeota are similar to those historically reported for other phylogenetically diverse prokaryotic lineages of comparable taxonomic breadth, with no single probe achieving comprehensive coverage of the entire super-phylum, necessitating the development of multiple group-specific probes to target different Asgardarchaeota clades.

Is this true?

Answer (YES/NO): YES